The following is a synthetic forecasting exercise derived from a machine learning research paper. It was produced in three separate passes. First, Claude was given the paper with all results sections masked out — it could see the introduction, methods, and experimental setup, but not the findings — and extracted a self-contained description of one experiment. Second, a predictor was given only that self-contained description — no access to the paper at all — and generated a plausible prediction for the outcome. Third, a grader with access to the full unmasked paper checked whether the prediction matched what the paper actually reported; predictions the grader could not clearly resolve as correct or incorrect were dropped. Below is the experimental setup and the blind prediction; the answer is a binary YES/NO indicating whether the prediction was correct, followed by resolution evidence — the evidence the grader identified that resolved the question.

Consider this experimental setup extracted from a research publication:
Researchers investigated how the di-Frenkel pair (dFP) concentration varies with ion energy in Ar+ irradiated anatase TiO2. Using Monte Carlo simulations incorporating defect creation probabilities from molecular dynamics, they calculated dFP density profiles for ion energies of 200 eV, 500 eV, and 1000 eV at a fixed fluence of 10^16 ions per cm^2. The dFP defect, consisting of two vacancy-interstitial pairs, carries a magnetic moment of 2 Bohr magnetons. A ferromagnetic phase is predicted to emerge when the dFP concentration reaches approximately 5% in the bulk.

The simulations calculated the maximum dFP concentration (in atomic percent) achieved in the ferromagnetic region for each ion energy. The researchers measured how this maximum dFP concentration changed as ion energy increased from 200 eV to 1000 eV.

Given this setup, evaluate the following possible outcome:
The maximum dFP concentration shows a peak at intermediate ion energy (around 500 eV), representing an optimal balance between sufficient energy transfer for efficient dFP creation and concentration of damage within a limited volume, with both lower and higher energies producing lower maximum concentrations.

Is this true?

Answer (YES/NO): NO